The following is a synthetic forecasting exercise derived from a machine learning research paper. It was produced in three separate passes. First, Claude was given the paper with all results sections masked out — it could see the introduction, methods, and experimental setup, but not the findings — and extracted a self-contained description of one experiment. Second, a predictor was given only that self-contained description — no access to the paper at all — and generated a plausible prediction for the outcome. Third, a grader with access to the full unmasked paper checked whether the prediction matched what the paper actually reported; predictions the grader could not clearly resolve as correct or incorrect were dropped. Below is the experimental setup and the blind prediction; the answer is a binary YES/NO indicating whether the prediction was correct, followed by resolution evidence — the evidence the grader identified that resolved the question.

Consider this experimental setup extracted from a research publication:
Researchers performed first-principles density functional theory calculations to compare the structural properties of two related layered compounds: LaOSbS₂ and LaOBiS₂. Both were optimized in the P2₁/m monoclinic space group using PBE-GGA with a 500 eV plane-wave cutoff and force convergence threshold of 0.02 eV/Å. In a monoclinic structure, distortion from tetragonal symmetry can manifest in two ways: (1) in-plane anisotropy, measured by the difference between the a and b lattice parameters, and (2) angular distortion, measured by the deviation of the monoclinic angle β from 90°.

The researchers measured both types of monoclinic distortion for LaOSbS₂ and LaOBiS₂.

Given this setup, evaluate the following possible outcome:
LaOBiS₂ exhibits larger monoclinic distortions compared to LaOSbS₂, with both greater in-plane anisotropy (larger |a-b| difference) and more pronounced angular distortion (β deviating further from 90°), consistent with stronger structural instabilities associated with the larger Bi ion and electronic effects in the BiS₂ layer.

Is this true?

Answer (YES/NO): NO